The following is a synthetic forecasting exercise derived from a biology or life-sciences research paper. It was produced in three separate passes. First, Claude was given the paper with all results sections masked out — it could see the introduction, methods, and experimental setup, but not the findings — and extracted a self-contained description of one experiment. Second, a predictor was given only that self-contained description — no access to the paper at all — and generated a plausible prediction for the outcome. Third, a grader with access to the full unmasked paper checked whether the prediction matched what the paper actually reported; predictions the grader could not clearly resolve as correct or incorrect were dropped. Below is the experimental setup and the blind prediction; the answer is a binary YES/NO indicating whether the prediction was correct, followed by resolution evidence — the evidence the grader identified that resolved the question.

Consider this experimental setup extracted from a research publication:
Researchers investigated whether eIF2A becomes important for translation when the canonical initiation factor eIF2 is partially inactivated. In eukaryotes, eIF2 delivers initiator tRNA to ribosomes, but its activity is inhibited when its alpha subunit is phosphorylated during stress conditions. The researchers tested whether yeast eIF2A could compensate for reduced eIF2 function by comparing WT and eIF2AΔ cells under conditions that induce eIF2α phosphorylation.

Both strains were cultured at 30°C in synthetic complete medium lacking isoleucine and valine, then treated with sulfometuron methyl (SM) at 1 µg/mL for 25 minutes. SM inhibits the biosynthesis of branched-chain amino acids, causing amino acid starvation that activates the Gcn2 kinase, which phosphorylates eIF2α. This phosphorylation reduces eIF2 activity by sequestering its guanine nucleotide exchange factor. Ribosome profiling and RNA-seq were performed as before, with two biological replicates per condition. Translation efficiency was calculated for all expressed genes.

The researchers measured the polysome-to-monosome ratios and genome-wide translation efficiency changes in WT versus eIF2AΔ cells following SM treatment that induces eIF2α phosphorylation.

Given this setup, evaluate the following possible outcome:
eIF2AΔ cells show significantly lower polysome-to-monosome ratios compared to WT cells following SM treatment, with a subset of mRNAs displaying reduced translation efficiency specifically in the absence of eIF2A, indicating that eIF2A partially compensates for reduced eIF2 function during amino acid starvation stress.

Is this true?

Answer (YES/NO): NO